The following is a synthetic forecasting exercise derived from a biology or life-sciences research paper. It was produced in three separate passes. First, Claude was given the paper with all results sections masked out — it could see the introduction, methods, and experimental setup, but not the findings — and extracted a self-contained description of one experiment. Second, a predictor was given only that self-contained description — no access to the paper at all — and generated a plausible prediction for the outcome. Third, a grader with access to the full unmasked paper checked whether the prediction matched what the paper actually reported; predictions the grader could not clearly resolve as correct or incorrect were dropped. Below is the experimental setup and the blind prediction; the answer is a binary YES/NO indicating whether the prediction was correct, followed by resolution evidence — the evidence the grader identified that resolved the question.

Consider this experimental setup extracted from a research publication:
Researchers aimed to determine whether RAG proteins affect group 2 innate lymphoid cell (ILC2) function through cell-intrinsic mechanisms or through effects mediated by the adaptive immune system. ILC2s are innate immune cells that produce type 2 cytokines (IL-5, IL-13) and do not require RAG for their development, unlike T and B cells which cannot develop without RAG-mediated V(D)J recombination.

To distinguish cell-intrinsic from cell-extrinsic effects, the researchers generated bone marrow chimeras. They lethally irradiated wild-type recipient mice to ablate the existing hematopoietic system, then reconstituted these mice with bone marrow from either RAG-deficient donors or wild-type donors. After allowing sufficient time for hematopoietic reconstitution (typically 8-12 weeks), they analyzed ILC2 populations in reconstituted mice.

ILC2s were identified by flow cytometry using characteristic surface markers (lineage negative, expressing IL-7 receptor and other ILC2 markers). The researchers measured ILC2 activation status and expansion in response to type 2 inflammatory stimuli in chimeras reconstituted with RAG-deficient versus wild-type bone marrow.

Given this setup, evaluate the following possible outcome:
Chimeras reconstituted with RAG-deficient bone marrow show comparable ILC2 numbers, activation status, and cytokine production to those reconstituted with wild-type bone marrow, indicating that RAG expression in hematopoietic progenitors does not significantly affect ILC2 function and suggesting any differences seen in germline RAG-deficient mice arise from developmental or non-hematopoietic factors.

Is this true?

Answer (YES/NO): NO